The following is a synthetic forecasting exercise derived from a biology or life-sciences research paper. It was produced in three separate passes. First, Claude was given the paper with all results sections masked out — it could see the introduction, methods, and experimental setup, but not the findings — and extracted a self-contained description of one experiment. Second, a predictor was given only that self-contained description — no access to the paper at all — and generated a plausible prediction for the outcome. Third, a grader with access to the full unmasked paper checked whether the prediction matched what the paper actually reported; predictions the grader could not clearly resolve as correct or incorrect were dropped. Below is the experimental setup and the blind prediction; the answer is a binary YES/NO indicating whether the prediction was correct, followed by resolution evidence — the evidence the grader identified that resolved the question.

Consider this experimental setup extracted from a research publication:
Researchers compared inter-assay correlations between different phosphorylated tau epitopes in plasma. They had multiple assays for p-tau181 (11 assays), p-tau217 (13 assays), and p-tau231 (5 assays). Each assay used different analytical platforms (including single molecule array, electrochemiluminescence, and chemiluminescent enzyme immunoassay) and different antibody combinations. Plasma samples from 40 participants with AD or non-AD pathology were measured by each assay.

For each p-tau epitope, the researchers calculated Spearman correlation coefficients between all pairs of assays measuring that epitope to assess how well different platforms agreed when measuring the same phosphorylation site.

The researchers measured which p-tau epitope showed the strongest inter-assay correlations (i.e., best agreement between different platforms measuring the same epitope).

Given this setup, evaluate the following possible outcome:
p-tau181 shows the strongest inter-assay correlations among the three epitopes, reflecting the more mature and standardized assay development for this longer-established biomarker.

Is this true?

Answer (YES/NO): NO